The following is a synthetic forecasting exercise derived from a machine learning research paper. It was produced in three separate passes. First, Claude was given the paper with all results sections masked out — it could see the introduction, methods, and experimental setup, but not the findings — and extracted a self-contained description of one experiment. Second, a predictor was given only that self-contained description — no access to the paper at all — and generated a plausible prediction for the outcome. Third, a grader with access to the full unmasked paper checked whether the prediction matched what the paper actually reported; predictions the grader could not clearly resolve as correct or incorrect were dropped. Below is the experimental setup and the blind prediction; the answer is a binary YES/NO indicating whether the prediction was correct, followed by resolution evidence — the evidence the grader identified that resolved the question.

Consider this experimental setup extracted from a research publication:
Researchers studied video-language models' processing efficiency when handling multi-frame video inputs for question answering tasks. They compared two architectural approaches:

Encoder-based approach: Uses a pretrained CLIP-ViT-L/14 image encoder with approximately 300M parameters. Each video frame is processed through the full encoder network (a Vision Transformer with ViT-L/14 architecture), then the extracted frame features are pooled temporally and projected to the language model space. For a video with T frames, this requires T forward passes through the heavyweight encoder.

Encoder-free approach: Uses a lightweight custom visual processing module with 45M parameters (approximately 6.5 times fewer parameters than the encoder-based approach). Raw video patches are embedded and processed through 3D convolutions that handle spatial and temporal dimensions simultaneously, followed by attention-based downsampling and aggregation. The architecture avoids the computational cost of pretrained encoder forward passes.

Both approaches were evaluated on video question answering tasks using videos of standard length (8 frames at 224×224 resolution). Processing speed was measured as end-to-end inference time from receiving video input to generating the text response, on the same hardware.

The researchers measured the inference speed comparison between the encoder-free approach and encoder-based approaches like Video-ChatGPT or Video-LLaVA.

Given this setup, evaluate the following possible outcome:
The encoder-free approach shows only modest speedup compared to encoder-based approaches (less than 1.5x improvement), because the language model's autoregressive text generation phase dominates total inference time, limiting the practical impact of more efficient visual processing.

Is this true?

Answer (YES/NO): NO